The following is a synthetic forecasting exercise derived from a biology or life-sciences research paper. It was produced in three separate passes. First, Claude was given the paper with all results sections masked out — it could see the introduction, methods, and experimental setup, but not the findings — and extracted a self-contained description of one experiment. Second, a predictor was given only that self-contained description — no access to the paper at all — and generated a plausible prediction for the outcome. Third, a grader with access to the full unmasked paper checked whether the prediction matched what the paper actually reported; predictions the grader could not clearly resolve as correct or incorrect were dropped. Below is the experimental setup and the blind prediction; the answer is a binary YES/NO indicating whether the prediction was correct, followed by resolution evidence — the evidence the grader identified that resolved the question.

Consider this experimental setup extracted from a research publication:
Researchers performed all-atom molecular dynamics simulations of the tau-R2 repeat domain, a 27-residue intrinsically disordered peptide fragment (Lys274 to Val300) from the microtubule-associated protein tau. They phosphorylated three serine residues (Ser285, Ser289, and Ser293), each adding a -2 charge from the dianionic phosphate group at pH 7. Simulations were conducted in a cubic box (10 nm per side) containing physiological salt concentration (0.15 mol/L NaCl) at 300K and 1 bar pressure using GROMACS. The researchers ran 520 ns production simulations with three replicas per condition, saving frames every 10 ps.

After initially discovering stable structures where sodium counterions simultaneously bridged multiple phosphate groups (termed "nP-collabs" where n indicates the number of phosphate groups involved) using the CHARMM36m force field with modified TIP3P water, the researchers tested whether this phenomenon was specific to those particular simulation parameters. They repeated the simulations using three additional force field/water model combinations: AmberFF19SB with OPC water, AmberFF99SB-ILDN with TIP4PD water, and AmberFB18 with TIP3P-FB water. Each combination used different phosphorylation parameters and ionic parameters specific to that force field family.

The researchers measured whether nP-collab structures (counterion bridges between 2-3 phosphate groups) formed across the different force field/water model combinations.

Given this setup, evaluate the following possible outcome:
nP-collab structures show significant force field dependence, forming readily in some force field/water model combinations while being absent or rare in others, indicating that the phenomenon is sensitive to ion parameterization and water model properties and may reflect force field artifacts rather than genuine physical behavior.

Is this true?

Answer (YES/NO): YES